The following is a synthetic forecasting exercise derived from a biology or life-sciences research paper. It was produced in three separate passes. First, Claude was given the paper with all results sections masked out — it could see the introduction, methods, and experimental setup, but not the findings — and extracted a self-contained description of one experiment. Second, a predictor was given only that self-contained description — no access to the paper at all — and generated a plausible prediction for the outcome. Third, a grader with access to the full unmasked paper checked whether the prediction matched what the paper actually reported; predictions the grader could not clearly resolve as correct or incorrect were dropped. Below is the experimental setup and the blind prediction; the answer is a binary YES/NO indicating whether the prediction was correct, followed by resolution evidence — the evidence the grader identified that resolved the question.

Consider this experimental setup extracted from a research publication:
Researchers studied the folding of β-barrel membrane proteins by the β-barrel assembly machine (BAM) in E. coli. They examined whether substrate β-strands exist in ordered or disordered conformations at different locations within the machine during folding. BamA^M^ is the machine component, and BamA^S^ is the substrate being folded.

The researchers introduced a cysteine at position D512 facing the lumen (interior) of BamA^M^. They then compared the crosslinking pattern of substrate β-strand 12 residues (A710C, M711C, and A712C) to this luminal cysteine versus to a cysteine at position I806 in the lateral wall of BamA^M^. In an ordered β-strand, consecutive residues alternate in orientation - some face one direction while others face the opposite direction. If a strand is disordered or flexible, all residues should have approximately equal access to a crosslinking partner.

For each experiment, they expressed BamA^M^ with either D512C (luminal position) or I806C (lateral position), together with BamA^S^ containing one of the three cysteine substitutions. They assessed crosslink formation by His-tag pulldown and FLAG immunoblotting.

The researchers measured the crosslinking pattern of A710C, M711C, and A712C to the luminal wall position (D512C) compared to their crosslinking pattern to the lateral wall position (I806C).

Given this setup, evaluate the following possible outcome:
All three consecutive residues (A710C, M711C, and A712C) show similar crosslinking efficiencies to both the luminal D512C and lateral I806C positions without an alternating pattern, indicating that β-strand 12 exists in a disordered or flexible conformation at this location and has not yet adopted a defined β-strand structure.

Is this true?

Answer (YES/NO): NO